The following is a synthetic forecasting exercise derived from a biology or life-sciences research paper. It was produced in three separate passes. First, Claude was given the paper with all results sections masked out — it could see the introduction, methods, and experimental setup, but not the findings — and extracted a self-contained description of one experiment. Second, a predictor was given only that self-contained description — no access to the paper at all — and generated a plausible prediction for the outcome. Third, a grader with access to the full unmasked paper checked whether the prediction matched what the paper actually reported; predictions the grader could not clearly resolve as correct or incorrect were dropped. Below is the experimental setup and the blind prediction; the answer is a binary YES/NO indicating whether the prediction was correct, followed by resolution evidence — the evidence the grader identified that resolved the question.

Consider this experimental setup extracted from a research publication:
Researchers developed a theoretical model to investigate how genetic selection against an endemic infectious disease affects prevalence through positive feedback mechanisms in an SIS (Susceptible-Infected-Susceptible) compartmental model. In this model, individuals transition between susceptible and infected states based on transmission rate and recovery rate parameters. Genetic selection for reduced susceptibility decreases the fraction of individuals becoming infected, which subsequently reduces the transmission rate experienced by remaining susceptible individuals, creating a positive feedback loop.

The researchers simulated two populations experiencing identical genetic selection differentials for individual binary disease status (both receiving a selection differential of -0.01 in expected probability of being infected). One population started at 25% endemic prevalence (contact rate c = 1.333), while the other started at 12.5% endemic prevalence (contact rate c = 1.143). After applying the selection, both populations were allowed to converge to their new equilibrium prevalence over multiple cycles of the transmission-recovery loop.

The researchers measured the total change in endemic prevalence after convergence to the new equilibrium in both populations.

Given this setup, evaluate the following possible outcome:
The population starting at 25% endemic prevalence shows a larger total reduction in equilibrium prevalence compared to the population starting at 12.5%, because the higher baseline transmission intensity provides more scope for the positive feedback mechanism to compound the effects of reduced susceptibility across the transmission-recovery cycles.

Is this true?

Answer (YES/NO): NO